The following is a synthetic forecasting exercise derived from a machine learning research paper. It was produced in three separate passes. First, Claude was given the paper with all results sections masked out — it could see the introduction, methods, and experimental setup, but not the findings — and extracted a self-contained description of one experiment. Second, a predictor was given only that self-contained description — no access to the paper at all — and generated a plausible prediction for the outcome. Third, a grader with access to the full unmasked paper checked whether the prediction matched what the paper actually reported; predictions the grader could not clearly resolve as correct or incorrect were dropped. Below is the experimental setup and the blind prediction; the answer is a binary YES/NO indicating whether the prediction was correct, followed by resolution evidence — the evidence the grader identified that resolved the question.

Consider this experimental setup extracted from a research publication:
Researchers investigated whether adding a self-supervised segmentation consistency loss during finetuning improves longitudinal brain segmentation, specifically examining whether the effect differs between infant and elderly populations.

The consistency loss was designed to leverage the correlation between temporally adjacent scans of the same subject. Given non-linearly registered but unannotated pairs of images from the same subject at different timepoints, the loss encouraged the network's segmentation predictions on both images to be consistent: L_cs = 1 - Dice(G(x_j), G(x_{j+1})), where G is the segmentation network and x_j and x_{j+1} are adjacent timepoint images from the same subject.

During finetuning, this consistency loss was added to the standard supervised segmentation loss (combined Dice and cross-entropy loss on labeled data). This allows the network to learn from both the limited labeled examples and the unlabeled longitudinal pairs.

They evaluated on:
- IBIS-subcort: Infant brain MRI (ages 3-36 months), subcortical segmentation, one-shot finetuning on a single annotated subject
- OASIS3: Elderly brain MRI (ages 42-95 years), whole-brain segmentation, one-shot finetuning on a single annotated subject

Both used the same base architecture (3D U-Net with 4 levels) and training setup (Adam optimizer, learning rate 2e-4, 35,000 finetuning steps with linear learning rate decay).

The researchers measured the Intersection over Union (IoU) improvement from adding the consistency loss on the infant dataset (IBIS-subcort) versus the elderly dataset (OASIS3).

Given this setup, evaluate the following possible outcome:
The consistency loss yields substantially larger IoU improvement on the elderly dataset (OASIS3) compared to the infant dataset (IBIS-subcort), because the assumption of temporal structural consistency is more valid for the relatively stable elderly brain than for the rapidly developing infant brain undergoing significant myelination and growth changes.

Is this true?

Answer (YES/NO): NO